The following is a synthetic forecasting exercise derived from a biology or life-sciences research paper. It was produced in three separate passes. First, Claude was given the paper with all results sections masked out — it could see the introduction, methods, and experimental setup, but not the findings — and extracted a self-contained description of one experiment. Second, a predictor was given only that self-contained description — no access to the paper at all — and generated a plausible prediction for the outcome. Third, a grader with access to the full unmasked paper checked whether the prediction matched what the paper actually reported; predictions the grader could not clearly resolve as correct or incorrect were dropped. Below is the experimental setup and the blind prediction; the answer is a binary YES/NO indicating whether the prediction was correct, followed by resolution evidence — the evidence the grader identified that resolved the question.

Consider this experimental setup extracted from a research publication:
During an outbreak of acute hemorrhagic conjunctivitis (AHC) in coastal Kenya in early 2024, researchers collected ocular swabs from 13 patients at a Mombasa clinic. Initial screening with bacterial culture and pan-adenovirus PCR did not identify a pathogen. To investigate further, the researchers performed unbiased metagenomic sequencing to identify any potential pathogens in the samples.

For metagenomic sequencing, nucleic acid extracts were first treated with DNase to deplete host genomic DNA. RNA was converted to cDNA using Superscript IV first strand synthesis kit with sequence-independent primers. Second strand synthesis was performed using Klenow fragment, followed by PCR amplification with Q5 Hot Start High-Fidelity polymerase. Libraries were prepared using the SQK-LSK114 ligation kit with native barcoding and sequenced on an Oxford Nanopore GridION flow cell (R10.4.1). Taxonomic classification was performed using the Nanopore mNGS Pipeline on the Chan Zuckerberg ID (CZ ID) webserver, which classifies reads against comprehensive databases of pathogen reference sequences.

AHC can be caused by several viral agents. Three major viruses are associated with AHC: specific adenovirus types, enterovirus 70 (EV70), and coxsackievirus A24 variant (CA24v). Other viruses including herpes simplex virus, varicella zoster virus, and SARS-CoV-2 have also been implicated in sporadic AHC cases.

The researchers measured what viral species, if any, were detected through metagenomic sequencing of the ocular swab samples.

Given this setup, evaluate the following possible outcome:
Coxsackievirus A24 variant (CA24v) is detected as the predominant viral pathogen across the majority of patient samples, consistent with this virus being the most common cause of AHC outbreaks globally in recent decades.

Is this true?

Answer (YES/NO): NO